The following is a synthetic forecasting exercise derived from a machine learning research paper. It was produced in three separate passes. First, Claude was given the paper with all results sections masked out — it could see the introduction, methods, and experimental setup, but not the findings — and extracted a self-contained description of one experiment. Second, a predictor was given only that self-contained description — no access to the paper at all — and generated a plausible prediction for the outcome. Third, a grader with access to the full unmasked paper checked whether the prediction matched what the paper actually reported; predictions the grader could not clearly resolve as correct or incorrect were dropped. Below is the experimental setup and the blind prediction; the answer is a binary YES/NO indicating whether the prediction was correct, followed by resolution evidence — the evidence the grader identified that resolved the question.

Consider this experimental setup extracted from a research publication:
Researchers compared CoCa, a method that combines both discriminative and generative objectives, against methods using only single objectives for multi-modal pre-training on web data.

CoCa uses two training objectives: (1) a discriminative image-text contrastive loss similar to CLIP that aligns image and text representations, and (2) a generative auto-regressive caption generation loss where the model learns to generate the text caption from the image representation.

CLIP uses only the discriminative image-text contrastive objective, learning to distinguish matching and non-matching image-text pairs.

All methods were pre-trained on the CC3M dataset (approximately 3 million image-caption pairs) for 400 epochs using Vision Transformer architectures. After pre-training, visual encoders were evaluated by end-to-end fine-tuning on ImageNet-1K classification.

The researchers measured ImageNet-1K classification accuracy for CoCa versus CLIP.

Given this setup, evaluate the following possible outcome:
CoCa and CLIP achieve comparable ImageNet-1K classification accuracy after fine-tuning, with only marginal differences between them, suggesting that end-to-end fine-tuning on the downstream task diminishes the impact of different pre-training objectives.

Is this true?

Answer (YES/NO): YES